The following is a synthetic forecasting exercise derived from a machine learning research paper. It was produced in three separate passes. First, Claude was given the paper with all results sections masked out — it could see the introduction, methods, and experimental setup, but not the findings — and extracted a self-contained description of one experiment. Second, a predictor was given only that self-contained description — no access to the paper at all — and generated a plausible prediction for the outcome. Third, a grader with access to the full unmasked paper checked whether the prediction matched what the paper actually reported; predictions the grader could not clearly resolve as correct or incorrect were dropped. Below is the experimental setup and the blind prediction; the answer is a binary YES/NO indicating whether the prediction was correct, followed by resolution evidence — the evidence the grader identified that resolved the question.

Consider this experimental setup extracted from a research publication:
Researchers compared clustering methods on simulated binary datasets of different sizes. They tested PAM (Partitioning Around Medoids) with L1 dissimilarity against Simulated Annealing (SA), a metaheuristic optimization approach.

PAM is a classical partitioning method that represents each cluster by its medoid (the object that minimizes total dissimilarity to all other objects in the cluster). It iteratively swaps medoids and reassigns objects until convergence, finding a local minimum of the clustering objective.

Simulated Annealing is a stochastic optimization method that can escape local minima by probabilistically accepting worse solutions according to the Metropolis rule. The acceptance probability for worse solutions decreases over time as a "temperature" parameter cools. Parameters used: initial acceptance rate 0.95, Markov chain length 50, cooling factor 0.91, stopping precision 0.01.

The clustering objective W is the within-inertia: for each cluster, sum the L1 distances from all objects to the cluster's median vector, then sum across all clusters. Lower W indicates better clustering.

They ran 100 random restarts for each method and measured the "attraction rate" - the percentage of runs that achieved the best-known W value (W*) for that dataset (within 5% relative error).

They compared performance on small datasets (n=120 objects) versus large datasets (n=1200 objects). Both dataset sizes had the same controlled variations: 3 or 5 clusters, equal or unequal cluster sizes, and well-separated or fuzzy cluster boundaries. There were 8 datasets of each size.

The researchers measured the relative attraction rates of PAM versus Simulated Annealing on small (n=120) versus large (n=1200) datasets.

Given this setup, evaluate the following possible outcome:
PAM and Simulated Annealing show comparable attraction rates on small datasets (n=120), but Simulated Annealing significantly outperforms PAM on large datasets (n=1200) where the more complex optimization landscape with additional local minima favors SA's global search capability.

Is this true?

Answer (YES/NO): NO